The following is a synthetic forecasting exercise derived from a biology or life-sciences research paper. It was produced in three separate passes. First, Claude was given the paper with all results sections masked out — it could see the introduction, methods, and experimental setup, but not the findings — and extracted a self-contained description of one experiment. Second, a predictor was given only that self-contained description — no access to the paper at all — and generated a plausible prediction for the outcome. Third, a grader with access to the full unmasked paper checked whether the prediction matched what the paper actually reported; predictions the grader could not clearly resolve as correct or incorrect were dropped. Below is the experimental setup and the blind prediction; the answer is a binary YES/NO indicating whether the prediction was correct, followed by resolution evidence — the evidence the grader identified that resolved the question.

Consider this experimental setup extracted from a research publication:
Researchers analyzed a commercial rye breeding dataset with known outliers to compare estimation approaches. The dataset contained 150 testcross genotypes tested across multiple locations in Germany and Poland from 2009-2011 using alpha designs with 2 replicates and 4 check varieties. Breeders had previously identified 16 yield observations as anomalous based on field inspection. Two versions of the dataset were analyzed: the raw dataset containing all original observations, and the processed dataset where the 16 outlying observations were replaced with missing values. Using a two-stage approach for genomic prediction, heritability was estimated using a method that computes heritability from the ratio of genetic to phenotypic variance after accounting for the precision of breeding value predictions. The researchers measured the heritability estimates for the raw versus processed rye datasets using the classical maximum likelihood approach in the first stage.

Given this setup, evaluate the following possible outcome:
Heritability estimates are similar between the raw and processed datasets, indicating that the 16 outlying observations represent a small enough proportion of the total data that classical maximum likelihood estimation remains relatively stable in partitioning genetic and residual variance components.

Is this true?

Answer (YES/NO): NO